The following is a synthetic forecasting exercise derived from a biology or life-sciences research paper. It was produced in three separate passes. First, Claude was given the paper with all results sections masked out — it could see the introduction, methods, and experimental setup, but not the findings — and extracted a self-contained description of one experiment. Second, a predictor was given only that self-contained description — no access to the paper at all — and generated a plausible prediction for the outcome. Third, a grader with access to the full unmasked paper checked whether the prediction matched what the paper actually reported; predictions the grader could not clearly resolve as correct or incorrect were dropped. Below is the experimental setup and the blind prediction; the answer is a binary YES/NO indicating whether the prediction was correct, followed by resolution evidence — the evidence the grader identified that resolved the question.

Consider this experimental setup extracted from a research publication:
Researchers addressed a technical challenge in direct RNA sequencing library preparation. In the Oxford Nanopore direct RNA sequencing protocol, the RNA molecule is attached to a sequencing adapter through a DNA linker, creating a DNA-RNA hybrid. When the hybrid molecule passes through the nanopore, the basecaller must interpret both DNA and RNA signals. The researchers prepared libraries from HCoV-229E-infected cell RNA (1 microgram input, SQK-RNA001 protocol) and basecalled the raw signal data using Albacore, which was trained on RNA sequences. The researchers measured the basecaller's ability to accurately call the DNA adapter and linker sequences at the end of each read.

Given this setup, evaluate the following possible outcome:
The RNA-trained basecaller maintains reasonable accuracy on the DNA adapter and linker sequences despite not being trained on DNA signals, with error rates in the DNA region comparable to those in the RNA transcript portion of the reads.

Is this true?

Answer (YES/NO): NO